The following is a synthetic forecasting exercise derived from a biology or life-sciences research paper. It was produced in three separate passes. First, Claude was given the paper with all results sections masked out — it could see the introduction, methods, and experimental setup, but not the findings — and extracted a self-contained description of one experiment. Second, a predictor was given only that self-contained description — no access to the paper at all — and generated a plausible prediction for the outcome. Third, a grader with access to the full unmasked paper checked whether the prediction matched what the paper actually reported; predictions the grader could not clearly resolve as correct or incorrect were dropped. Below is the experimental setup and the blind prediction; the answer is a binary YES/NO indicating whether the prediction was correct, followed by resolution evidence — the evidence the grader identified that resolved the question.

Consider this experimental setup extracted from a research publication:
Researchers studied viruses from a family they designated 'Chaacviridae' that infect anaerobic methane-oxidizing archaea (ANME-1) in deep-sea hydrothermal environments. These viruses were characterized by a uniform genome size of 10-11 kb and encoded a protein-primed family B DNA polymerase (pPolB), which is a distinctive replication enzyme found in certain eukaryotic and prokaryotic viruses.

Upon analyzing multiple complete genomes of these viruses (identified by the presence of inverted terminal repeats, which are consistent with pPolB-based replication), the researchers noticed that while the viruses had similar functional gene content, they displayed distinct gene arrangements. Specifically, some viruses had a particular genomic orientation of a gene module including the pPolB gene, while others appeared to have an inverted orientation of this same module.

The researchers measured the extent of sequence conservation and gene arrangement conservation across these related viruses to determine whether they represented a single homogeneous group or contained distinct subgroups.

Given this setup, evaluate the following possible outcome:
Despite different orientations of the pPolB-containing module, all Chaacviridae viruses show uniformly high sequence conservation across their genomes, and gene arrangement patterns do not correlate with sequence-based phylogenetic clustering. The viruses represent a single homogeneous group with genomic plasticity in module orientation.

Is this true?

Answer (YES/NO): NO